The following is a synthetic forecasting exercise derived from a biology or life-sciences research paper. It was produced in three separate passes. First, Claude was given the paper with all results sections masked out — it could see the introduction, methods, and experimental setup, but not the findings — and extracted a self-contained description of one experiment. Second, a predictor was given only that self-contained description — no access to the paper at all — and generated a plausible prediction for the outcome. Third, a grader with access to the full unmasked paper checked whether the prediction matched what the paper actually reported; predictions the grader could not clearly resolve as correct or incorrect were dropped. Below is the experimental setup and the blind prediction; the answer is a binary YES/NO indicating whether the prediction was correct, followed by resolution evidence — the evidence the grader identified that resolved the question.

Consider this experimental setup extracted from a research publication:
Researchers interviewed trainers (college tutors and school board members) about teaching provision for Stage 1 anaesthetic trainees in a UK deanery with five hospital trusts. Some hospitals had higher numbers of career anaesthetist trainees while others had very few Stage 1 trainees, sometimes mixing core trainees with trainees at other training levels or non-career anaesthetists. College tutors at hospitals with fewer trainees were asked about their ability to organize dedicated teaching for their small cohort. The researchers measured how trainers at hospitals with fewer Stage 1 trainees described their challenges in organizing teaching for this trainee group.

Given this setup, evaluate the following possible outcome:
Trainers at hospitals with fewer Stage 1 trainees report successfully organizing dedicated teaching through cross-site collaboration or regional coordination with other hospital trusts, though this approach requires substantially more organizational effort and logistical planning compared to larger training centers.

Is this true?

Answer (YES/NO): NO